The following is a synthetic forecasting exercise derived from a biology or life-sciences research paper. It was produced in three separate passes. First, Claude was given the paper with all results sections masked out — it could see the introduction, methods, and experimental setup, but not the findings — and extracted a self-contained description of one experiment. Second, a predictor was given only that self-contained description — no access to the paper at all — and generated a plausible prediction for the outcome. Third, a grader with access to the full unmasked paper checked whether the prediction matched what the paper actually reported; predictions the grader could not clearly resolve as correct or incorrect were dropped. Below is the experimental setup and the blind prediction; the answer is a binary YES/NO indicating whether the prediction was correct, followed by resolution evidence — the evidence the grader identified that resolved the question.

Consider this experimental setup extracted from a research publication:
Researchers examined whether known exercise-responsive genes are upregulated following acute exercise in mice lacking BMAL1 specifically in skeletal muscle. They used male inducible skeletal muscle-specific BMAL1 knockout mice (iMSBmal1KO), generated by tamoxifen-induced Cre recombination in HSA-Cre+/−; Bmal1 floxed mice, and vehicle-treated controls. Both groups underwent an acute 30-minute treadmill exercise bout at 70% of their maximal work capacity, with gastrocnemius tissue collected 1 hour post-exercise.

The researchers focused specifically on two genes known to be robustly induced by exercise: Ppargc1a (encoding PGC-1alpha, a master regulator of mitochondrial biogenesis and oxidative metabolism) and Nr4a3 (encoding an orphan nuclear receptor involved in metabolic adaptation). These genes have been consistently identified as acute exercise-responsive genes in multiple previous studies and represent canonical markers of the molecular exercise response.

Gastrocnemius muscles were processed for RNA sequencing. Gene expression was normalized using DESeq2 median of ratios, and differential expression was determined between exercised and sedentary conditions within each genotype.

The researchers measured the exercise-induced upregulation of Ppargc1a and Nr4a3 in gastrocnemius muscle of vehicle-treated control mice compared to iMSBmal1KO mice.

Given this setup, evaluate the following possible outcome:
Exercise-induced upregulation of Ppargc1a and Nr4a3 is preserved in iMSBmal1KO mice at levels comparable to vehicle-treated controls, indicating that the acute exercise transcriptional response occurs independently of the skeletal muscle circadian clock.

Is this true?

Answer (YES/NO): NO